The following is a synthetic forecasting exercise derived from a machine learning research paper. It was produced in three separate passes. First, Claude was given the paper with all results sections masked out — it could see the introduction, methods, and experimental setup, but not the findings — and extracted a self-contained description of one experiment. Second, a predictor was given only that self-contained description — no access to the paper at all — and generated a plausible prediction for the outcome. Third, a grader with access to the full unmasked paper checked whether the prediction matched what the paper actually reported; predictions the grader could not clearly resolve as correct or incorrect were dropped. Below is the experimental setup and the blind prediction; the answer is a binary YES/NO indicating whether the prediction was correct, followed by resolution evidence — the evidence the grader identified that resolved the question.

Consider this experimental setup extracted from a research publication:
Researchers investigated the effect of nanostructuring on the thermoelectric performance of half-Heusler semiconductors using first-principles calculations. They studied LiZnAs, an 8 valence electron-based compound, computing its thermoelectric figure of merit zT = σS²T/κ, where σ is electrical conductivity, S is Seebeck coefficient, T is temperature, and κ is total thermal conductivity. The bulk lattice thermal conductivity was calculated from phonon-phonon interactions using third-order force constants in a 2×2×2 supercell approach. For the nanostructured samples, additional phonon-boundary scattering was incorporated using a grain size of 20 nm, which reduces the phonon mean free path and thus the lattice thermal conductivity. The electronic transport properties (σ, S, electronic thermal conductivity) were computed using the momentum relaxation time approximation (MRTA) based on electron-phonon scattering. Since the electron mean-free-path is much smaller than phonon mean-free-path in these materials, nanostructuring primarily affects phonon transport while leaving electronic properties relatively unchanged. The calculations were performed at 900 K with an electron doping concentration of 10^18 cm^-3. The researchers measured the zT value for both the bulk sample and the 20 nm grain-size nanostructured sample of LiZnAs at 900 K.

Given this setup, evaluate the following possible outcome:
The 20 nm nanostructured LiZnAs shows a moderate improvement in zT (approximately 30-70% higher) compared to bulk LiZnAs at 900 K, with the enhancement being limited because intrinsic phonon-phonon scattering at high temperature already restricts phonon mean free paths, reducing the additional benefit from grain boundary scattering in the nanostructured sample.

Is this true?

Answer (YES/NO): YES